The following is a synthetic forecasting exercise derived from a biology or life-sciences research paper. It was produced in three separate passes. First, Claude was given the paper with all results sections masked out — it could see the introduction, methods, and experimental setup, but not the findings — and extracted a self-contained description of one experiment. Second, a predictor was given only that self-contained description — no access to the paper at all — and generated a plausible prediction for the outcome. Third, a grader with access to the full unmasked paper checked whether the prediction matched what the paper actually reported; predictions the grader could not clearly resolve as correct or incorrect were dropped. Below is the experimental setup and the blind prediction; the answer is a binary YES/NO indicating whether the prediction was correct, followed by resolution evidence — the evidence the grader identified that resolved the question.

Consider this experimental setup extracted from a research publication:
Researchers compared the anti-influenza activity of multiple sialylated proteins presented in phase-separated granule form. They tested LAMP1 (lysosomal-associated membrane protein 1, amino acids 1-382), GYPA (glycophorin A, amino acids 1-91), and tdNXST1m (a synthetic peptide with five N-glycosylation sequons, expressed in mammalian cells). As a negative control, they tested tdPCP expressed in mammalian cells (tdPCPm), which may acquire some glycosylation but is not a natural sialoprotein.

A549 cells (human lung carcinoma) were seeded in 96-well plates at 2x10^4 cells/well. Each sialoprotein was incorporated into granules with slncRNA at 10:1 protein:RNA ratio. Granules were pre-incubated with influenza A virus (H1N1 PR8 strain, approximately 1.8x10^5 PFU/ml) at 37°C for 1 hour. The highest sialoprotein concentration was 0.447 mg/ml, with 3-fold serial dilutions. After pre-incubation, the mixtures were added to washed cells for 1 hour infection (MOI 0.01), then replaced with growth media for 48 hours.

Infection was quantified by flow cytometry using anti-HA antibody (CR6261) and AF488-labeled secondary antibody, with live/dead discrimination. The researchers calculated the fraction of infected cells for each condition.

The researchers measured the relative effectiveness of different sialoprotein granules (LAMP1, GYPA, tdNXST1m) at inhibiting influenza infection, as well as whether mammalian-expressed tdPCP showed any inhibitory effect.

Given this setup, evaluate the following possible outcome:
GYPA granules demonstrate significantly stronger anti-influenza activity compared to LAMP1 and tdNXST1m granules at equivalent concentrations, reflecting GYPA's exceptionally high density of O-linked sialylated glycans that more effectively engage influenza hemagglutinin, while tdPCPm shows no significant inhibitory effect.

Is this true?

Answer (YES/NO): NO